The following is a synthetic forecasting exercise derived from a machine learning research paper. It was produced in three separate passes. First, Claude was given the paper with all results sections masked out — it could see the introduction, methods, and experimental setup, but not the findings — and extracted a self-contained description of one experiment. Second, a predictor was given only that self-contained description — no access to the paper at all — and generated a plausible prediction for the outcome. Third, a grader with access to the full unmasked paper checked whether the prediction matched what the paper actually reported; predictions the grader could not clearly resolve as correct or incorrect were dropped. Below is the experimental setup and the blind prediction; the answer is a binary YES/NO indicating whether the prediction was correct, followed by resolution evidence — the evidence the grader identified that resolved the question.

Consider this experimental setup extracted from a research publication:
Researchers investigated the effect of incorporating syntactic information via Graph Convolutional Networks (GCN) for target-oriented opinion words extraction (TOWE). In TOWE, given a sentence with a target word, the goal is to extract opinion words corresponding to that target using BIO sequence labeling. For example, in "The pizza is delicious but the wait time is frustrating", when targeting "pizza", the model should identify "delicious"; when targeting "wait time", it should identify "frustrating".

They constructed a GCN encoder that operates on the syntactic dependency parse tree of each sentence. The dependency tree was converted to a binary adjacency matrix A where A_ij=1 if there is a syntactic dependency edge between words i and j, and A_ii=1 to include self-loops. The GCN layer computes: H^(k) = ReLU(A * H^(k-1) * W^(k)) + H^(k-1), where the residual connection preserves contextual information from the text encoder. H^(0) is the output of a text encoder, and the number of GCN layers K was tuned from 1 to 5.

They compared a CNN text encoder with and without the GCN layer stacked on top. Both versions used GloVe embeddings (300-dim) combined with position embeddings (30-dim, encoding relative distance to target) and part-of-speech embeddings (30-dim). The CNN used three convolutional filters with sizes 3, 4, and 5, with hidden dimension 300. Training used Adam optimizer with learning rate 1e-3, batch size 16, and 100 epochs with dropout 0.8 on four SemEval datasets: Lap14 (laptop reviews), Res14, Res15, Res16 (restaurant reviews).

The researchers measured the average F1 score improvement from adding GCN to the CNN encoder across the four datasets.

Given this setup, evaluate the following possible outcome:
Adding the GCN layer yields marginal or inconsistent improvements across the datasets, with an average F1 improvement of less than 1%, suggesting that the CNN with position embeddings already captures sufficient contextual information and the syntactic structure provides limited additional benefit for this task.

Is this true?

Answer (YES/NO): NO